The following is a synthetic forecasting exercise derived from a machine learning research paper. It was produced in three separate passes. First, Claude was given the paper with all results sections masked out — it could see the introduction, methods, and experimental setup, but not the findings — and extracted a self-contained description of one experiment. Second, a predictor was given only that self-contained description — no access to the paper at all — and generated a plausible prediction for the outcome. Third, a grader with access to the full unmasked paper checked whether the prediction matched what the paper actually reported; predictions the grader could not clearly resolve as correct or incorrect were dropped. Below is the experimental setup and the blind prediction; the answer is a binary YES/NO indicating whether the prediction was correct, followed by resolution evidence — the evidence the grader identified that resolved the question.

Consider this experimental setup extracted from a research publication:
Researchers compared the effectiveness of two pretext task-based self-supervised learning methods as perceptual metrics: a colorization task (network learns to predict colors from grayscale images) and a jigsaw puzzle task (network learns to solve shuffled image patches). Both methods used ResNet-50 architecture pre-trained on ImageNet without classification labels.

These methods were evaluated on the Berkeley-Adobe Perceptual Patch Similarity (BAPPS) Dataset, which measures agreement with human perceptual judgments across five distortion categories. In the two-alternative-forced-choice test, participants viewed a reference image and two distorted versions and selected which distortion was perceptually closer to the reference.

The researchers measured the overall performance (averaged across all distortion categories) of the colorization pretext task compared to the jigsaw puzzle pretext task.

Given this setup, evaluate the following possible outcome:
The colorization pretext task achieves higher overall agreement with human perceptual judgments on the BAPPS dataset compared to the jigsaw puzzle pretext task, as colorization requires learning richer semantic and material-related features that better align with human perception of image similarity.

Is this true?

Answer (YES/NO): YES